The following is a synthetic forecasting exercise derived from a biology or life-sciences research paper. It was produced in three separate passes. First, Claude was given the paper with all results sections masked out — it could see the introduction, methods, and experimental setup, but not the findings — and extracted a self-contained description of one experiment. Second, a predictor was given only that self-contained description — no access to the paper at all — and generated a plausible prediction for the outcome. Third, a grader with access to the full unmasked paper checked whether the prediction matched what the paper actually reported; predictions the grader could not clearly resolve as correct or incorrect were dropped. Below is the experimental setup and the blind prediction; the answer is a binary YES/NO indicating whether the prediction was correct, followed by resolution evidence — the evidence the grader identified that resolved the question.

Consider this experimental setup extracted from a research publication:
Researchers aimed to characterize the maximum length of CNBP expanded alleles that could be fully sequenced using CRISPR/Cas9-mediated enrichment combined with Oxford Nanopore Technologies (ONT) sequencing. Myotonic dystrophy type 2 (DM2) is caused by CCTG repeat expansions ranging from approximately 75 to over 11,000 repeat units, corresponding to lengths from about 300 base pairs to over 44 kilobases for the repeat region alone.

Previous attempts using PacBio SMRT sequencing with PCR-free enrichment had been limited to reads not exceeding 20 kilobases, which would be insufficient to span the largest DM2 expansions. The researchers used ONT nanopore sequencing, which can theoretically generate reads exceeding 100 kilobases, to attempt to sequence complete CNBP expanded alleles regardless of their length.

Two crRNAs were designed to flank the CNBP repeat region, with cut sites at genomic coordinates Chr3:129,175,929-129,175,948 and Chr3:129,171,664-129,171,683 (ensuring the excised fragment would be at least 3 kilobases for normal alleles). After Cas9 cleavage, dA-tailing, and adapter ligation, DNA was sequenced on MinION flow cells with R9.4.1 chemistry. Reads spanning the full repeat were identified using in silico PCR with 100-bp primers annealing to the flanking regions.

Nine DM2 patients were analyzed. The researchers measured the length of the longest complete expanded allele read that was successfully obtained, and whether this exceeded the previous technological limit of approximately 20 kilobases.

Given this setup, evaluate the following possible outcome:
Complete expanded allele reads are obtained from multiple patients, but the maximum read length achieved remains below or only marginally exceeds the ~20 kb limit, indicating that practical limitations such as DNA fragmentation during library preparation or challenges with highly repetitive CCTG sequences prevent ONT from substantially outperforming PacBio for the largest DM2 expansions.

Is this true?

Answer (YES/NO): NO